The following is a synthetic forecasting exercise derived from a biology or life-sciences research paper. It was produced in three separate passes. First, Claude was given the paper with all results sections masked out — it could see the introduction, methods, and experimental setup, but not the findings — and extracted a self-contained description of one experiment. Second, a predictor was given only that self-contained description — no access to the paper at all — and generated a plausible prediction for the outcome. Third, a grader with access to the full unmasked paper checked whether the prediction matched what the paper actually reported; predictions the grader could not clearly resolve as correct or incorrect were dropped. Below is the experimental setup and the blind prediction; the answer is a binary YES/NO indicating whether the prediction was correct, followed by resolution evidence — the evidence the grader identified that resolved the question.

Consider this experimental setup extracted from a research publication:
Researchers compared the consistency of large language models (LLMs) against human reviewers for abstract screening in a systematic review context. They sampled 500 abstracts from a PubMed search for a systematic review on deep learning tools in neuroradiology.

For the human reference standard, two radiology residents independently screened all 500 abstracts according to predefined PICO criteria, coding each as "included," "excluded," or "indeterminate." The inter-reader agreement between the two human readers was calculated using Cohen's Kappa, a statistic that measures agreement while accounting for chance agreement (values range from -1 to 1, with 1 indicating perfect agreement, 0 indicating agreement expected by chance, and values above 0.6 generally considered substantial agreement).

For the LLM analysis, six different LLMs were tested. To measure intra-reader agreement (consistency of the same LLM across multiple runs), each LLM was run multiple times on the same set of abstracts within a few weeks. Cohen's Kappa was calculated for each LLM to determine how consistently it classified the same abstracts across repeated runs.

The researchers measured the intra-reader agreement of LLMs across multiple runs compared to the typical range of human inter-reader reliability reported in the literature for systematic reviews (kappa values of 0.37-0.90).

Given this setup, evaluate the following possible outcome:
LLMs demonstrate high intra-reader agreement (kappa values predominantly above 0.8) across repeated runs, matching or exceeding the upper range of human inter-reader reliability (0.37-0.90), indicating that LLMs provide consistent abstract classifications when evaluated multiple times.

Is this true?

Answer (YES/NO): NO